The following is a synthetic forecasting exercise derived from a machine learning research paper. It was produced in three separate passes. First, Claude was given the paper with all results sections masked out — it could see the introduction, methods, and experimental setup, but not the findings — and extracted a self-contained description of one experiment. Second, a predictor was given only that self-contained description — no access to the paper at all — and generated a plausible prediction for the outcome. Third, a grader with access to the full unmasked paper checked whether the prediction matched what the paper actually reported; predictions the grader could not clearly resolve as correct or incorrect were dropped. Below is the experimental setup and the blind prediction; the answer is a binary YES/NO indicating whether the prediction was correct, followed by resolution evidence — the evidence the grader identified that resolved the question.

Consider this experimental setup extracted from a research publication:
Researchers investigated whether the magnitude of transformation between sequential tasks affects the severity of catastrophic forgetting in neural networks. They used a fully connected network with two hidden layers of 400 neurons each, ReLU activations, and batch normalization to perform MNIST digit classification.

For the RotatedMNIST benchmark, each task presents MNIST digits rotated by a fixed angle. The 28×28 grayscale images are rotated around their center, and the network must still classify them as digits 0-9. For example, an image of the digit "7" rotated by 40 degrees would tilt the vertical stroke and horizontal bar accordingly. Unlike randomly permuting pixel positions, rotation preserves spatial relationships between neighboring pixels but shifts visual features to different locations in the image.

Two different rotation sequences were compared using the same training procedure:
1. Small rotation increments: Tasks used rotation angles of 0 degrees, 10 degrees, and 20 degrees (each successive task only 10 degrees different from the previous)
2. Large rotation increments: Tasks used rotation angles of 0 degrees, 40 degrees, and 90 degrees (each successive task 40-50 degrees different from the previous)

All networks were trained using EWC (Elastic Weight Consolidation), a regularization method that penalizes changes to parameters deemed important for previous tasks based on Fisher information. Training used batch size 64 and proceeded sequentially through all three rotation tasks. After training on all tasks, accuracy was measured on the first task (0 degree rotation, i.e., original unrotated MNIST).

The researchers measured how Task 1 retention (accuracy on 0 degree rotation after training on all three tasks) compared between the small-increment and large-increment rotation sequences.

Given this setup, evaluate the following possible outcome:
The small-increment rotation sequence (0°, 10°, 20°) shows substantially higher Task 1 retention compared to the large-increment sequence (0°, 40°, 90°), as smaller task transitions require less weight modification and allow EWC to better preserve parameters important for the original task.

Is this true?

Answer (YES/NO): YES